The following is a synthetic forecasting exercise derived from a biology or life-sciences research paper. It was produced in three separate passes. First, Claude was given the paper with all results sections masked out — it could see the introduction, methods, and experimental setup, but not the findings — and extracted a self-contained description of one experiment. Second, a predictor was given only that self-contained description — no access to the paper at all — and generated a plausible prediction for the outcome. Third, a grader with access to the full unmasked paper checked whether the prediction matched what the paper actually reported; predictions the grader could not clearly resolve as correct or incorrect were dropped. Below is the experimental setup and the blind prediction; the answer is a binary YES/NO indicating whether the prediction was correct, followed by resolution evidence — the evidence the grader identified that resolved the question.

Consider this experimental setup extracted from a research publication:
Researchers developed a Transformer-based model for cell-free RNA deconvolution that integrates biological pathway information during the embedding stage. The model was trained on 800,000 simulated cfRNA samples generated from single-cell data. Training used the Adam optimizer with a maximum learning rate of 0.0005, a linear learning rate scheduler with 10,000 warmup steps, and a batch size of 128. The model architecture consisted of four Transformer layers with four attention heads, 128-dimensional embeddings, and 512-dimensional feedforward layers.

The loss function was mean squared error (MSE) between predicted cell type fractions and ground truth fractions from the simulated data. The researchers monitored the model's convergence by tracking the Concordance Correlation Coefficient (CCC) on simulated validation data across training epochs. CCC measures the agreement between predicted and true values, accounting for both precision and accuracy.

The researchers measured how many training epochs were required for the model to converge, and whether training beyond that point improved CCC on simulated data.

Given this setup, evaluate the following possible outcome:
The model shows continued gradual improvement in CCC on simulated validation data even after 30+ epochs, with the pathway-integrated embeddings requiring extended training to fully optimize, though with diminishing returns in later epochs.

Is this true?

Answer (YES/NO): NO